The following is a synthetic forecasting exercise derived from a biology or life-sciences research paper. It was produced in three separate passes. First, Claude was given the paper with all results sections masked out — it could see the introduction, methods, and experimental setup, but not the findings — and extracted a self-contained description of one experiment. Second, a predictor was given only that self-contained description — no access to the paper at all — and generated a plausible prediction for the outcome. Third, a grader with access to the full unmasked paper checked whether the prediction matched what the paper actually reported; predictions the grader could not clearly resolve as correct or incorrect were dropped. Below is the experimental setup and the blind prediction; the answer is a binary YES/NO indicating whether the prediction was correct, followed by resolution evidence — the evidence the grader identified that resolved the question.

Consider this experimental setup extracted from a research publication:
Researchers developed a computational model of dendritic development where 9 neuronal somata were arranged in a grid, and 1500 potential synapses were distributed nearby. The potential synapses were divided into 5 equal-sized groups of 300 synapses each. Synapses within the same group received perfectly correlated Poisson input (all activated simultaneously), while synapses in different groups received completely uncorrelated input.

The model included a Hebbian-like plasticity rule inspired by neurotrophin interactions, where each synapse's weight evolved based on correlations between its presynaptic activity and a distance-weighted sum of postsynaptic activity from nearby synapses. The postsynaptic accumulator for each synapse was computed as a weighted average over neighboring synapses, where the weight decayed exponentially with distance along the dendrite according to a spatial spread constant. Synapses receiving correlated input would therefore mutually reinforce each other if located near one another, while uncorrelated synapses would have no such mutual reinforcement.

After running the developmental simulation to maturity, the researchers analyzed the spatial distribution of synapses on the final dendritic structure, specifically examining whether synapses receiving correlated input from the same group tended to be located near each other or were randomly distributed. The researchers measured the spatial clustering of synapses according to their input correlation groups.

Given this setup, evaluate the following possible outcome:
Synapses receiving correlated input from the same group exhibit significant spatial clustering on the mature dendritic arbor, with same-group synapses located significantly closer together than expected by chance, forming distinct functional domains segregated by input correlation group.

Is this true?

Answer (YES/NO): YES